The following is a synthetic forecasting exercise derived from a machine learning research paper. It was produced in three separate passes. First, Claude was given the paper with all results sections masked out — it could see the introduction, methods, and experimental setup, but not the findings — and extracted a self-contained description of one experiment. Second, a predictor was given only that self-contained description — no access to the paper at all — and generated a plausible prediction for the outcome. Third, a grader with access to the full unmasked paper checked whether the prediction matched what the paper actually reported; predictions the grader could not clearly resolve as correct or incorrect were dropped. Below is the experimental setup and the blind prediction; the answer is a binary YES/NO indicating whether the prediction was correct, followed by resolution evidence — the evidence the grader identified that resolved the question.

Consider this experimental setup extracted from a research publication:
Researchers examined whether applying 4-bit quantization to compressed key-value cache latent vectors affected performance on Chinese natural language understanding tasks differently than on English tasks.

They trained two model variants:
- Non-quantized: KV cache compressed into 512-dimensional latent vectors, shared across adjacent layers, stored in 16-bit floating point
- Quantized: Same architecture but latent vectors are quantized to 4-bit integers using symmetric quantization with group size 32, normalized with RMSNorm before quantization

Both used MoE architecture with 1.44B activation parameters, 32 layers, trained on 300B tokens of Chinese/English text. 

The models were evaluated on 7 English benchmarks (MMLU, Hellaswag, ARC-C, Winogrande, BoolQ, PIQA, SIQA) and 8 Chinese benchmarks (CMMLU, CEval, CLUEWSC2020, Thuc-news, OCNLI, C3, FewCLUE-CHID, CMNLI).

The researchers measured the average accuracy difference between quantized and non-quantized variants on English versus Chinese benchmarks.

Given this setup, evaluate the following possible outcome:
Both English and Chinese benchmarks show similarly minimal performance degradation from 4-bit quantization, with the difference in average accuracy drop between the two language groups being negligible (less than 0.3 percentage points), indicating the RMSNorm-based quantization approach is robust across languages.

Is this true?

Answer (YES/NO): NO